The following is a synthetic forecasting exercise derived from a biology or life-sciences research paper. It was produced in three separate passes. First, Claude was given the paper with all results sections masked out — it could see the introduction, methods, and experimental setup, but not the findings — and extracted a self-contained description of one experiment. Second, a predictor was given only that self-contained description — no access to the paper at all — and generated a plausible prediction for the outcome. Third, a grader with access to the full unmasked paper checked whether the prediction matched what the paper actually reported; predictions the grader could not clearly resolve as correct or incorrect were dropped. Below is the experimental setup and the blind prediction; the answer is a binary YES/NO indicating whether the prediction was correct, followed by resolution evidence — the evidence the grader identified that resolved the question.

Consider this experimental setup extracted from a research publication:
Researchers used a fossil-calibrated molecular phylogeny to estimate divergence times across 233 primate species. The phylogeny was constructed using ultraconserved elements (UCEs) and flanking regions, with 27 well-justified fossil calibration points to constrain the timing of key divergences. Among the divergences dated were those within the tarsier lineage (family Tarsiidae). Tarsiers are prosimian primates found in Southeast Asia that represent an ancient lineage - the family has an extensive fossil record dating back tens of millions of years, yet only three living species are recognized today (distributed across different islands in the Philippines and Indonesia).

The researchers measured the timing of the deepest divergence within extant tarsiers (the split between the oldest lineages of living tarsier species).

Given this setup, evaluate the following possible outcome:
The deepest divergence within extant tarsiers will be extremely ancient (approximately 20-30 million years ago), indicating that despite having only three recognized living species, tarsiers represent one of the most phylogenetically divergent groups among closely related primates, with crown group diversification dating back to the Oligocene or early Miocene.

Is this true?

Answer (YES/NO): NO